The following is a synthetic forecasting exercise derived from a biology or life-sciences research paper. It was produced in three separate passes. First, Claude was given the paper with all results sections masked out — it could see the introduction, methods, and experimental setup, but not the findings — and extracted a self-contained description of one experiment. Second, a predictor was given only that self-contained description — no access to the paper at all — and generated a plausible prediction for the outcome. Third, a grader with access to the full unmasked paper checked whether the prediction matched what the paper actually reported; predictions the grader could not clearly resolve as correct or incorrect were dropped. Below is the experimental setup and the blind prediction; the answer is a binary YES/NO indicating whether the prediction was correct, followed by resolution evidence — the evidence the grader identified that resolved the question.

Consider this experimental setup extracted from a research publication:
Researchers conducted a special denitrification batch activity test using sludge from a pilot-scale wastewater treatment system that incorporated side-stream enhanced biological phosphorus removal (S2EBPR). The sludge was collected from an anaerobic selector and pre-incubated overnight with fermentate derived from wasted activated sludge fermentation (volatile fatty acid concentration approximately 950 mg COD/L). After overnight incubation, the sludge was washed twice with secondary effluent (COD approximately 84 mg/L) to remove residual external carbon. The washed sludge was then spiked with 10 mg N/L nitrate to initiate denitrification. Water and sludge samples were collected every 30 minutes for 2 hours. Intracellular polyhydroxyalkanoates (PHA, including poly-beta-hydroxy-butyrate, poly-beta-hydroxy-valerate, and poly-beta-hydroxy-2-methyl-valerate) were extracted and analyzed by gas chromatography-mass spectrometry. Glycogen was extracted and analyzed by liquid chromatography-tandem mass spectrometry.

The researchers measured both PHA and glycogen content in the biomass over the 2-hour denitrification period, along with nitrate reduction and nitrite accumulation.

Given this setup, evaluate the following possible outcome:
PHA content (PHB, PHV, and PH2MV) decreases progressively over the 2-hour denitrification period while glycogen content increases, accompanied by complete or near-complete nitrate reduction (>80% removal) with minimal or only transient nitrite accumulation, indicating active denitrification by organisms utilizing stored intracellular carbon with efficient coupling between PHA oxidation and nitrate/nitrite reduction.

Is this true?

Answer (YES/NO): NO